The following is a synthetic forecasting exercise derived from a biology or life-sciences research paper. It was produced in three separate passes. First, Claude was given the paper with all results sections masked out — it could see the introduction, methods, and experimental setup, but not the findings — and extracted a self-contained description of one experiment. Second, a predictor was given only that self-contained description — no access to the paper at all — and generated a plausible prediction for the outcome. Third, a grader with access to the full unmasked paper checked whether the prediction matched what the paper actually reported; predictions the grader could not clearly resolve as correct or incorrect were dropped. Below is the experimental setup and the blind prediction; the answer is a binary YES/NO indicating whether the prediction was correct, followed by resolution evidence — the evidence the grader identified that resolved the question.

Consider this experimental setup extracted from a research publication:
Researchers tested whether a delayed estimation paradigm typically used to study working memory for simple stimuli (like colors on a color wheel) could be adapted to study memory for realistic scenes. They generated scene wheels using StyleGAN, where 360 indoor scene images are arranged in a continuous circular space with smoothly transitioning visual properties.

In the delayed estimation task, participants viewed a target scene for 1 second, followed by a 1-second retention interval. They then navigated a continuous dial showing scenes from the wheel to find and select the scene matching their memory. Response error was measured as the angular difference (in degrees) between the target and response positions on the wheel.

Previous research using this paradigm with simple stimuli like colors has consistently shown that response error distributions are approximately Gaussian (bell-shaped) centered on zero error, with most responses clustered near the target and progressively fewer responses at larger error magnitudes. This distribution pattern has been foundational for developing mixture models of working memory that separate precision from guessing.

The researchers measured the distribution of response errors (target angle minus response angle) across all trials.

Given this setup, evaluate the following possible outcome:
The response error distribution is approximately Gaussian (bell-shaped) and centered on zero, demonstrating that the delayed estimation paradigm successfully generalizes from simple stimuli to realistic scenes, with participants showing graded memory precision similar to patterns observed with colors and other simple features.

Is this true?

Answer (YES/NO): YES